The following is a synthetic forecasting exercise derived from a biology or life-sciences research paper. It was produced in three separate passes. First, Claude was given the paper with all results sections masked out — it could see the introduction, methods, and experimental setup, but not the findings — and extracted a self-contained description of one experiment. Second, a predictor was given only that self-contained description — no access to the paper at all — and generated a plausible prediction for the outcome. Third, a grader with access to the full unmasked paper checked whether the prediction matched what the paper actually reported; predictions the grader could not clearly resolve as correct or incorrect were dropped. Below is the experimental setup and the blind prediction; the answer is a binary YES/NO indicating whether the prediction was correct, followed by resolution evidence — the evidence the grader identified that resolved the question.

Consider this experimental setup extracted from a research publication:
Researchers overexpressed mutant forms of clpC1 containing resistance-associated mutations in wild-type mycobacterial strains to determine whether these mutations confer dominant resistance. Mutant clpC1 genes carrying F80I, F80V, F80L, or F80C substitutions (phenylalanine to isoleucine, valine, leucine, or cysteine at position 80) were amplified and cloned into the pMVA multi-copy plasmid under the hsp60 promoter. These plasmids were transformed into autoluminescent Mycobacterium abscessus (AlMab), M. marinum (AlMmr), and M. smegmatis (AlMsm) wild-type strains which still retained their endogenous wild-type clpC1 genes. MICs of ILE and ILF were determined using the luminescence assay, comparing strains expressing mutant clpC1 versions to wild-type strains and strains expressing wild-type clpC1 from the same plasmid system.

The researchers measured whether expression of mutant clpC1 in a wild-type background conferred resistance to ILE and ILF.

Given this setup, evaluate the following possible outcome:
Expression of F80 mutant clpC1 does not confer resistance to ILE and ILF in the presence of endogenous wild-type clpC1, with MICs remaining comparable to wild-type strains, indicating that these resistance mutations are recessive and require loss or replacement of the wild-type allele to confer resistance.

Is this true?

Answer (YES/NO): YES